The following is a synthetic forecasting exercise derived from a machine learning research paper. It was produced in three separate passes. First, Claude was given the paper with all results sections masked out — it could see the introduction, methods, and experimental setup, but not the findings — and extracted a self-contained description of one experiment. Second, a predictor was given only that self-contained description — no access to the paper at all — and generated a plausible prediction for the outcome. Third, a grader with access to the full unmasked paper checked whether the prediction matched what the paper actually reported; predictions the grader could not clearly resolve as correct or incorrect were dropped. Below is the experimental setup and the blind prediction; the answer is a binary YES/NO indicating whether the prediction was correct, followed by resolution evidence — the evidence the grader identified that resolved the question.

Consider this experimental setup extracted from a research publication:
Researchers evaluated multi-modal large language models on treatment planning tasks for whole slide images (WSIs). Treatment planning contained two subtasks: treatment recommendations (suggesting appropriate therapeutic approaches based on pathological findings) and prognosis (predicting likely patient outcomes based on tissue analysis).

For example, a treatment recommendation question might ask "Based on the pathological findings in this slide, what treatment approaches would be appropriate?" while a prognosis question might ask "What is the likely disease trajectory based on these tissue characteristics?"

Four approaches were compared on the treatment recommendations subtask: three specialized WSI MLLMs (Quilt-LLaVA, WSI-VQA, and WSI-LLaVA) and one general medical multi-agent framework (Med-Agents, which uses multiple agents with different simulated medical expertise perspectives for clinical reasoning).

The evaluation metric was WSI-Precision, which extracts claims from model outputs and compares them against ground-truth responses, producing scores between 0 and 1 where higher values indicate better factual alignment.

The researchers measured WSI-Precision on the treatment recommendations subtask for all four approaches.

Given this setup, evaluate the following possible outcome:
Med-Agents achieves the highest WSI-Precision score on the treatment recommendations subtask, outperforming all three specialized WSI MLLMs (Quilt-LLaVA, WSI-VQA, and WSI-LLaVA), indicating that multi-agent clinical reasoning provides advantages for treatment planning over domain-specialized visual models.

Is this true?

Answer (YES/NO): NO